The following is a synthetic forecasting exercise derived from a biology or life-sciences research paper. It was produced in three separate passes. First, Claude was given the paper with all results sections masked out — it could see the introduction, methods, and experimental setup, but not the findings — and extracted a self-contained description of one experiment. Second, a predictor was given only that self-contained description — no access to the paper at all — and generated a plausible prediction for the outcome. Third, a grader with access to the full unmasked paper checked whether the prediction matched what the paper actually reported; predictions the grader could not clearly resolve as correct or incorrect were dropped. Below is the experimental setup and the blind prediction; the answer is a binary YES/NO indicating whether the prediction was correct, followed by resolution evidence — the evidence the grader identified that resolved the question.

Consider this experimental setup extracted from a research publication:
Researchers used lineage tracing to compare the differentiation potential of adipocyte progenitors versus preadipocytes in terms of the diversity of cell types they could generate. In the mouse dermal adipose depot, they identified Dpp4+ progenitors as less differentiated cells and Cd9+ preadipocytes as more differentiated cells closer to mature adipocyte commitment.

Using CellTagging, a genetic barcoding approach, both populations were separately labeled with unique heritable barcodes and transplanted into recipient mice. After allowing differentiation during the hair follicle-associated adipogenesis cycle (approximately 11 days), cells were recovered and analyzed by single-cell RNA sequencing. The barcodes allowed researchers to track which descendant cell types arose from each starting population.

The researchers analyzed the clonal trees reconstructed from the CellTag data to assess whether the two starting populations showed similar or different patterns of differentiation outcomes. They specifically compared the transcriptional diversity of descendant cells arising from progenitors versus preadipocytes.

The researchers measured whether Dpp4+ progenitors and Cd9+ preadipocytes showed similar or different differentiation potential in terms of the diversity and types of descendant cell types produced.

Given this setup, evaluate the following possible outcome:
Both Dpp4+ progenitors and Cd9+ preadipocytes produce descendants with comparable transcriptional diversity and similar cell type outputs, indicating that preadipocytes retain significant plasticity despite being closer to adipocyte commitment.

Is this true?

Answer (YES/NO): NO